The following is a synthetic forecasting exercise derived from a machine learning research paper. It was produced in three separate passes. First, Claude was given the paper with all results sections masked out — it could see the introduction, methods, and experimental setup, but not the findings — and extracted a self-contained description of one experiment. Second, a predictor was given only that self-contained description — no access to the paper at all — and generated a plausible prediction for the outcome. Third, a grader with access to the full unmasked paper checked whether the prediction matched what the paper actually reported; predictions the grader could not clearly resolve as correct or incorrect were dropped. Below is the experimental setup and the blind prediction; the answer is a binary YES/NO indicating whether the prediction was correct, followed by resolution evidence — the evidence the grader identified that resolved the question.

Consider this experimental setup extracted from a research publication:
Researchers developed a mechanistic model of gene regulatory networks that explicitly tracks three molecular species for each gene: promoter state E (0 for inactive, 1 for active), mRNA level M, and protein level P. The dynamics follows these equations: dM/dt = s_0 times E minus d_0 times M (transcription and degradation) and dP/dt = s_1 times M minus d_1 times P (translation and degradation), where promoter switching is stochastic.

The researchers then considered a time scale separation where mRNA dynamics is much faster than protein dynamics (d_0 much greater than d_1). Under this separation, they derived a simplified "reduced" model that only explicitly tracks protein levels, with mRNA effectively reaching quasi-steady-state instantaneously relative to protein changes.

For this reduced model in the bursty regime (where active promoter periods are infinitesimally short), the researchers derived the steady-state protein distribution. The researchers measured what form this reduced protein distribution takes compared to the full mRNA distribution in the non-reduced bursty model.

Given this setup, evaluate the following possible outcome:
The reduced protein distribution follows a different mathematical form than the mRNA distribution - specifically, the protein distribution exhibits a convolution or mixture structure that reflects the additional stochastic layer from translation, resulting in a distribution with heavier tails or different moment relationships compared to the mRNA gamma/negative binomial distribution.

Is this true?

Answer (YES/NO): NO